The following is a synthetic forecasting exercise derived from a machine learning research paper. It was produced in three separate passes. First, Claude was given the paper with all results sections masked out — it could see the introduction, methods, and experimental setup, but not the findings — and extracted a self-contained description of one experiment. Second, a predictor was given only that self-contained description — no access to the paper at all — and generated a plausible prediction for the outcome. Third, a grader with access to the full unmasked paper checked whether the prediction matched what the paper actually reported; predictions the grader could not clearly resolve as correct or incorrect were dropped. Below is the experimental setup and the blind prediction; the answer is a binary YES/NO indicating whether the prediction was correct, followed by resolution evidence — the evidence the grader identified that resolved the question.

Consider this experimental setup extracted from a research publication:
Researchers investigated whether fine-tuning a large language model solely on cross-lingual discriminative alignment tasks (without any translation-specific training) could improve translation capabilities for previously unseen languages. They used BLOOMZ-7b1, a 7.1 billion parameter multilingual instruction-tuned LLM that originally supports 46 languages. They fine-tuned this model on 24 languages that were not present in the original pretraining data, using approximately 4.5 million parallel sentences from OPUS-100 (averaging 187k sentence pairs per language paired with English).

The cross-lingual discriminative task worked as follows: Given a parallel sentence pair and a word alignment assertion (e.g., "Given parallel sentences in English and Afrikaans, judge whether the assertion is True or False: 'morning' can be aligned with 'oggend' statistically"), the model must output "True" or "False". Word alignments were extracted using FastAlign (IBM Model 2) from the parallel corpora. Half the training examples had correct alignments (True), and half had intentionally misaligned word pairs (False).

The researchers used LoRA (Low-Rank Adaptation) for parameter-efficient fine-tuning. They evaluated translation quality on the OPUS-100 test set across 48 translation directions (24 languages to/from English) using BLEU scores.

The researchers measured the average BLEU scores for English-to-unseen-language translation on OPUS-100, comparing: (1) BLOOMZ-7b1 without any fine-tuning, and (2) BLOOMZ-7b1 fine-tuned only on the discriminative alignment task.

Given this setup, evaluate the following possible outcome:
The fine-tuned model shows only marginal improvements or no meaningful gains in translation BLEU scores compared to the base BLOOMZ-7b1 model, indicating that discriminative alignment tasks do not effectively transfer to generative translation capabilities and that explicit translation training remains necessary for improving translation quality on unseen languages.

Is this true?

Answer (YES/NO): YES